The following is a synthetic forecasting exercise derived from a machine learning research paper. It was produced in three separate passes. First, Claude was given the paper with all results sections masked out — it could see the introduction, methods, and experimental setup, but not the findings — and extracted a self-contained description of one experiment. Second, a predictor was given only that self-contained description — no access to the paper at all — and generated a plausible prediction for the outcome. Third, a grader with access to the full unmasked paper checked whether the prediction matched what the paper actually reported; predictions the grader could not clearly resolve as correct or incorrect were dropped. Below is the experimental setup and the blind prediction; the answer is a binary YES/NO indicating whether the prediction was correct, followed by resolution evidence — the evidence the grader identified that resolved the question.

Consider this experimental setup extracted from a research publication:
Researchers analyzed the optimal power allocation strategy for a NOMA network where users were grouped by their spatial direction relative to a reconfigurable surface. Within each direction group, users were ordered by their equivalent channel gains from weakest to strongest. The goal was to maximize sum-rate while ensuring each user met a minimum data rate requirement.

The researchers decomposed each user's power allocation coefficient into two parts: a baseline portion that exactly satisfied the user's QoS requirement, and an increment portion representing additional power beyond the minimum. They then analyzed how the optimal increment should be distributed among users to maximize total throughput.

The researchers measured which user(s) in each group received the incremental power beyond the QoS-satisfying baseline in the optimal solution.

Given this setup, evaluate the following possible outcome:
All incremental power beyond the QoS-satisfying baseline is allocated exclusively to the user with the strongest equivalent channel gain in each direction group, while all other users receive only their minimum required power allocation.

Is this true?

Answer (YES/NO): NO